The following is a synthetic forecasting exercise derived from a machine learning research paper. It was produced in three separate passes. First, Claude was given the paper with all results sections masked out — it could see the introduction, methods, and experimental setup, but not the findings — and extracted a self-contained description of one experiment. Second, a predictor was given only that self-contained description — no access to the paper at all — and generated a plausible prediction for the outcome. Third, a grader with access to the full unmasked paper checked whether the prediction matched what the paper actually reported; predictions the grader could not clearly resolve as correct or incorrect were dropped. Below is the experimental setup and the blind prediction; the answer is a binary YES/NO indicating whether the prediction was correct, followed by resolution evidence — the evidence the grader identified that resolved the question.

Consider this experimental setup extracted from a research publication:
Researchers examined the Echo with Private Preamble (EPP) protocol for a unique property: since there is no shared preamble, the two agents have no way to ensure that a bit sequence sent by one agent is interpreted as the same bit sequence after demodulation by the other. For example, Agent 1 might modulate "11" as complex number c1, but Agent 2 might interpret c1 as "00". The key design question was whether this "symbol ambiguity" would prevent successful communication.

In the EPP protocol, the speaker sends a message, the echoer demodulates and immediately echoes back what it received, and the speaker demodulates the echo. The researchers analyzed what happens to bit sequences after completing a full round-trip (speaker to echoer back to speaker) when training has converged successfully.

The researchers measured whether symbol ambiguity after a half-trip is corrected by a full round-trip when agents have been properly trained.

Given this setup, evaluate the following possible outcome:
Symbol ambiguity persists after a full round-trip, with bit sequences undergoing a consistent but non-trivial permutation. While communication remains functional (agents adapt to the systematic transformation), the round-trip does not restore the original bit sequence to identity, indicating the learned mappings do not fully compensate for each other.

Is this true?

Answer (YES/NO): NO